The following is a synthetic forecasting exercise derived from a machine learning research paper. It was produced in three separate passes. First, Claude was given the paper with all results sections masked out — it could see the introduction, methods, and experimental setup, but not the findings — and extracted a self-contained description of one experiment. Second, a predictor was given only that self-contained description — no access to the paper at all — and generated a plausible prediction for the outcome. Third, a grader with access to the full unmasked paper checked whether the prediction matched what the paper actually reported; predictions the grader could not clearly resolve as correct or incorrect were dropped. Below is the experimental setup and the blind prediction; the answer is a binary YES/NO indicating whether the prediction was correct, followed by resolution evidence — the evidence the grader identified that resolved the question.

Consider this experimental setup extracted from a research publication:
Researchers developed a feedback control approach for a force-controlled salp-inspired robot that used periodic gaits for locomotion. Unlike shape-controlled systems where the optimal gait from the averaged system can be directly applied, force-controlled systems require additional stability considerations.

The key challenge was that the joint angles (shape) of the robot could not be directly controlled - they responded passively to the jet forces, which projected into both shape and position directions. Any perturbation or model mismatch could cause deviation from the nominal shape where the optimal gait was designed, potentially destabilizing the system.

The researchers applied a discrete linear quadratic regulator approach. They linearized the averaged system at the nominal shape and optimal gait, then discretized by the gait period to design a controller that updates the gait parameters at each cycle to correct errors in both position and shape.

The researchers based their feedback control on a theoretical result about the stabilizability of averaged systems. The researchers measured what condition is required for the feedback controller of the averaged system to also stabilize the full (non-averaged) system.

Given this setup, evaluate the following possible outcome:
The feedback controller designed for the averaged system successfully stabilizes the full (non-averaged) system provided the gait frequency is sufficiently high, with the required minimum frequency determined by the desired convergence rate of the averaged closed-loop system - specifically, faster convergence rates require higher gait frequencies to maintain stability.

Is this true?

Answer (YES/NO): NO